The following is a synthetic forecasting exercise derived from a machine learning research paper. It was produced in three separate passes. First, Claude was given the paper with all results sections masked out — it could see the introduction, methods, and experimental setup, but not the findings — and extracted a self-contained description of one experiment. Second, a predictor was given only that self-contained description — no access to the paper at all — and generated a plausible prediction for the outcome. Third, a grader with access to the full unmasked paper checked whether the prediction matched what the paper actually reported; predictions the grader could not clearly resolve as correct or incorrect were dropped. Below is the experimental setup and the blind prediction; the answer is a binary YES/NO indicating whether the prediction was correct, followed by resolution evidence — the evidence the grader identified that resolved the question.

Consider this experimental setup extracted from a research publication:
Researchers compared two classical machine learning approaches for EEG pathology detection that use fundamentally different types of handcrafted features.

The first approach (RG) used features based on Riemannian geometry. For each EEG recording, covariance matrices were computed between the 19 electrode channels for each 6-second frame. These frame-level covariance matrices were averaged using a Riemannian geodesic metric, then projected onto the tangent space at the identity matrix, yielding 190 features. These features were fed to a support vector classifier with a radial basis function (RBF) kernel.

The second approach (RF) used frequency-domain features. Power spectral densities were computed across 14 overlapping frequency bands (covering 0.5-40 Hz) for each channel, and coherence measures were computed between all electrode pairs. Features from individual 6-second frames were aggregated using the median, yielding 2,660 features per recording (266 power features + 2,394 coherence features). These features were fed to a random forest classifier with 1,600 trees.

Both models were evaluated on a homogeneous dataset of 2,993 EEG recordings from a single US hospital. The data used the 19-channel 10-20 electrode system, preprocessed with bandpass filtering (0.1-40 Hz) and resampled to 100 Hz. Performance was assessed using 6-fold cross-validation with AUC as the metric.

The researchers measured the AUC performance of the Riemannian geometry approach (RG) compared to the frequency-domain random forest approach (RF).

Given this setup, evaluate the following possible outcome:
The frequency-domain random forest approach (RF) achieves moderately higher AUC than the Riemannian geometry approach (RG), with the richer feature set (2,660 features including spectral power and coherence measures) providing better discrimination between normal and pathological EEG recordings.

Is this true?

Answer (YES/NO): NO